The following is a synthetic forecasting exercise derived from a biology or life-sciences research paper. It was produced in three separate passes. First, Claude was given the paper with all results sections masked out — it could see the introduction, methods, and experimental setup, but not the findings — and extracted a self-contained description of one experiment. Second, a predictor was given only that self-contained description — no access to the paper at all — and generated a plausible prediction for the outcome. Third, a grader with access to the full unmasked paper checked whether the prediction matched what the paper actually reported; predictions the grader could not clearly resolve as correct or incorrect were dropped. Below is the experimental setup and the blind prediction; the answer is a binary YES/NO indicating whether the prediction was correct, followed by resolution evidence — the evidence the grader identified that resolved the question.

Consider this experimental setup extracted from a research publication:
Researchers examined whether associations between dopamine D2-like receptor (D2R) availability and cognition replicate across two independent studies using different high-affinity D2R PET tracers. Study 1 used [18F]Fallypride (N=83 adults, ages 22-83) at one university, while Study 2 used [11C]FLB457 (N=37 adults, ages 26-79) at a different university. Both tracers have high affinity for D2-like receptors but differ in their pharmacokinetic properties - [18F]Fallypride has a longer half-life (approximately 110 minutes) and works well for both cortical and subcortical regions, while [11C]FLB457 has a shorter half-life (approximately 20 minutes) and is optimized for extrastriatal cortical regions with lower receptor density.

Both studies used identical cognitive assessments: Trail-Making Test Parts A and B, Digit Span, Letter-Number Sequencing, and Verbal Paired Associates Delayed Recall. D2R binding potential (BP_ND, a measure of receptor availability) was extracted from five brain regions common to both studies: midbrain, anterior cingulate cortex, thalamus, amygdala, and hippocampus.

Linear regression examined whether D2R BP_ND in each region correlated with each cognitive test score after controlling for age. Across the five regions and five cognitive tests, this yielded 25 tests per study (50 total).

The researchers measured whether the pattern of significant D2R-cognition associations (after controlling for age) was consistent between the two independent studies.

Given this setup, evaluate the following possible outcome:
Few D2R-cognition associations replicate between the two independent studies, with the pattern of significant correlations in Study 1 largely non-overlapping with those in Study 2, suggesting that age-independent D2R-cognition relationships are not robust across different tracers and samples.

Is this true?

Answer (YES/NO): YES